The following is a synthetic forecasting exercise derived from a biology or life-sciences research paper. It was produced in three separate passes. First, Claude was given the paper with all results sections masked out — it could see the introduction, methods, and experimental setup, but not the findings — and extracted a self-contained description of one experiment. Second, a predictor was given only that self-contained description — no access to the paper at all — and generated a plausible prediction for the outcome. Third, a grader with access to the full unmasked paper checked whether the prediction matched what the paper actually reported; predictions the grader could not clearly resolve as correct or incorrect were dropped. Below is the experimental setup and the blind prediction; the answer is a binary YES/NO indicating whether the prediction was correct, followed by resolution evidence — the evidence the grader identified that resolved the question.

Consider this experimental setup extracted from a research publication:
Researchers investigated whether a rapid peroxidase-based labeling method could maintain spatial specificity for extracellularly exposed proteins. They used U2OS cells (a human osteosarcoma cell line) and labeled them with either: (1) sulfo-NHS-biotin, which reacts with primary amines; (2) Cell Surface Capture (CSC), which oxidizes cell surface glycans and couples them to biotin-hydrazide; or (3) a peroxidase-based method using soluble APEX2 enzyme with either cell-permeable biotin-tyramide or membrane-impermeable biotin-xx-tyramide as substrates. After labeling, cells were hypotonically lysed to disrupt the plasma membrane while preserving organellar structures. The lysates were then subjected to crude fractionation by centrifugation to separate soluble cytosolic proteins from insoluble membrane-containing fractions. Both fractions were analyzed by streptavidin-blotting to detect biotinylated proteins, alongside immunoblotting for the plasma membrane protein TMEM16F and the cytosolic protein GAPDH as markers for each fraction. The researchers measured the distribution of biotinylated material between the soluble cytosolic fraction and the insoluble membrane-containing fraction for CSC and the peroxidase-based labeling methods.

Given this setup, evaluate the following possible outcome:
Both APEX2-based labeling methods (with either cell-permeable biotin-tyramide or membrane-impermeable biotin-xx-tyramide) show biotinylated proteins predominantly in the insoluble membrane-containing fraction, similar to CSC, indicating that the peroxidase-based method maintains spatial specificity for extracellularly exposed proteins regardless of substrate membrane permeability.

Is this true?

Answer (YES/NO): YES